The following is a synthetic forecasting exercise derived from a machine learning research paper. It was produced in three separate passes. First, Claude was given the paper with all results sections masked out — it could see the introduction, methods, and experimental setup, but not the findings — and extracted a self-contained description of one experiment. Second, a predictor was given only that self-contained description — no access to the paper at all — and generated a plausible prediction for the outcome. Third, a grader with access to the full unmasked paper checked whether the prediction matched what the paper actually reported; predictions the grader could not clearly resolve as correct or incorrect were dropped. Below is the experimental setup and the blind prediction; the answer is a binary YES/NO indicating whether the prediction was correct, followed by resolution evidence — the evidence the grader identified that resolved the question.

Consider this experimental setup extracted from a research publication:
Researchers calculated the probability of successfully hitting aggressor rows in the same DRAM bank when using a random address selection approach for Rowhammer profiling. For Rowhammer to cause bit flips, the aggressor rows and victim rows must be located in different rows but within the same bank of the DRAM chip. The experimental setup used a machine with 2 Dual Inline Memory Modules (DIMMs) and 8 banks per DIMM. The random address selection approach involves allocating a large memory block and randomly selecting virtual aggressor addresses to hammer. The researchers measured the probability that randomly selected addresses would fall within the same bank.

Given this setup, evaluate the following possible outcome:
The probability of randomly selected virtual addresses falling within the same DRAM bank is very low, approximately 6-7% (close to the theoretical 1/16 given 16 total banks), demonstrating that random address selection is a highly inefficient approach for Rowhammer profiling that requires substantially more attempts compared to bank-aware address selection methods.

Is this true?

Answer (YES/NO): NO